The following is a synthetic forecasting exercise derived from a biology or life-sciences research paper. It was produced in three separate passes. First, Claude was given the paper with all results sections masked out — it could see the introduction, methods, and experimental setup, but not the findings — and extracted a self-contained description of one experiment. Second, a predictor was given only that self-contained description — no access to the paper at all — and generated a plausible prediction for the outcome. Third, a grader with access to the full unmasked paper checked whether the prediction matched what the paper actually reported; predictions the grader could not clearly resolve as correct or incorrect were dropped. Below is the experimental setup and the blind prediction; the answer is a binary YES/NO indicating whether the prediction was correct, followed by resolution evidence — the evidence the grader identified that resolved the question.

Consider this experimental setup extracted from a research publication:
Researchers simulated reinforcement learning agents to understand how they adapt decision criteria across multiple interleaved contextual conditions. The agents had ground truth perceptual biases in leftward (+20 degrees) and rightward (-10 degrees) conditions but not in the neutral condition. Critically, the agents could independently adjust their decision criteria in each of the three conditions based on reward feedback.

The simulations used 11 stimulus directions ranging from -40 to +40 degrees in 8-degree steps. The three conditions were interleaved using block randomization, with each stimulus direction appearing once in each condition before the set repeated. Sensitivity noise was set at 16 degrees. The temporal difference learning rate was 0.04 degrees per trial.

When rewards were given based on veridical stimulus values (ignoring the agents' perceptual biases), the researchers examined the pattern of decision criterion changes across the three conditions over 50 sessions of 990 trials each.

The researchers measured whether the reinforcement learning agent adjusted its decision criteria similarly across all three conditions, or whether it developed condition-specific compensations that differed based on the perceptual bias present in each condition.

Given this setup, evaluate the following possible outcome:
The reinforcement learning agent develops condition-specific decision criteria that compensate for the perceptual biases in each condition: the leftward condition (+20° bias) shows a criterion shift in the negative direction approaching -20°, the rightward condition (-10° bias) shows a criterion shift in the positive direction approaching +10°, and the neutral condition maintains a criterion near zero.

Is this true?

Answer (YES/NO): YES